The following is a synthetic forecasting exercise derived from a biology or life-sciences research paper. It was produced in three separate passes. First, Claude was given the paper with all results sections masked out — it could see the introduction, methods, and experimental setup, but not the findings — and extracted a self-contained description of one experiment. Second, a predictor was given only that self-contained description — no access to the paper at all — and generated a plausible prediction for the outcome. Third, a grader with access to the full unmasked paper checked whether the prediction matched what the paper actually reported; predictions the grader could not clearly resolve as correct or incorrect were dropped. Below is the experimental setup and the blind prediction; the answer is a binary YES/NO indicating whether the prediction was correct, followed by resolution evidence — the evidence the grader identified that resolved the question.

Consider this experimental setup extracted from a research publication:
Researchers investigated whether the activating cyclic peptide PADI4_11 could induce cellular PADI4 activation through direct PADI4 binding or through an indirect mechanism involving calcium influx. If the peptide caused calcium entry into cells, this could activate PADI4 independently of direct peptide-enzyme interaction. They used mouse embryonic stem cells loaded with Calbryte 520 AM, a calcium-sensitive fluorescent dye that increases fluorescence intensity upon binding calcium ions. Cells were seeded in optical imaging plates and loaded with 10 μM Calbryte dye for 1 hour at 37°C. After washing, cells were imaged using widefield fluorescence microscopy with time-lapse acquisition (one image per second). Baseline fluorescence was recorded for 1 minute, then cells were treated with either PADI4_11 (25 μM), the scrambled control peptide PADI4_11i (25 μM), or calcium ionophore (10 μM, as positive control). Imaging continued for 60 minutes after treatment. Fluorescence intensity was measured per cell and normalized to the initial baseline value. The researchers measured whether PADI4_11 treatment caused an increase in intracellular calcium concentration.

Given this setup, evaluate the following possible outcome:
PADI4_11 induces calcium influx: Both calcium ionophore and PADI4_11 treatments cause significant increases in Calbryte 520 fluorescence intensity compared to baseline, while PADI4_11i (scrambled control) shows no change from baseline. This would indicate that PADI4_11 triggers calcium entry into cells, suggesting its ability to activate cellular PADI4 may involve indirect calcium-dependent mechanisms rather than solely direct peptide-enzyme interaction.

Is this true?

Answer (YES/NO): NO